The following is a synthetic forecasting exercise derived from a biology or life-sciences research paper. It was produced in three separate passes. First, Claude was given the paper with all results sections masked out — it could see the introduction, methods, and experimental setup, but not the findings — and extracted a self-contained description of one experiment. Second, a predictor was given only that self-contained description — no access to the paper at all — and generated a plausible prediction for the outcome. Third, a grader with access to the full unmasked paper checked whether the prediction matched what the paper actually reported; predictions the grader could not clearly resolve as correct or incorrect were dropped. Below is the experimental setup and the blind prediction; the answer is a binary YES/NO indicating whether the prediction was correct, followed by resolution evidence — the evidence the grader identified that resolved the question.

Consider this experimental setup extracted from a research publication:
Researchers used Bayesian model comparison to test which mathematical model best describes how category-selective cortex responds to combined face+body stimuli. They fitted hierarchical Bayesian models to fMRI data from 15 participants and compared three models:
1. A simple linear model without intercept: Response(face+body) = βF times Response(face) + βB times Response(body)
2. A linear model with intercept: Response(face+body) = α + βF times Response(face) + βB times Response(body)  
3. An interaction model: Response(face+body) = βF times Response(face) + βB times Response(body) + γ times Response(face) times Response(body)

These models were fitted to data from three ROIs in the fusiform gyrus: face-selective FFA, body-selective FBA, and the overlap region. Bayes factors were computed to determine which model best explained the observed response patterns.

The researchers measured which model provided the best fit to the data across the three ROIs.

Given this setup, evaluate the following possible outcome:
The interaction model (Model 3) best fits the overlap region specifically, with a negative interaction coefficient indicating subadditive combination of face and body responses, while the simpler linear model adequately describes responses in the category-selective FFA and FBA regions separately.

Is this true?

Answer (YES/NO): NO